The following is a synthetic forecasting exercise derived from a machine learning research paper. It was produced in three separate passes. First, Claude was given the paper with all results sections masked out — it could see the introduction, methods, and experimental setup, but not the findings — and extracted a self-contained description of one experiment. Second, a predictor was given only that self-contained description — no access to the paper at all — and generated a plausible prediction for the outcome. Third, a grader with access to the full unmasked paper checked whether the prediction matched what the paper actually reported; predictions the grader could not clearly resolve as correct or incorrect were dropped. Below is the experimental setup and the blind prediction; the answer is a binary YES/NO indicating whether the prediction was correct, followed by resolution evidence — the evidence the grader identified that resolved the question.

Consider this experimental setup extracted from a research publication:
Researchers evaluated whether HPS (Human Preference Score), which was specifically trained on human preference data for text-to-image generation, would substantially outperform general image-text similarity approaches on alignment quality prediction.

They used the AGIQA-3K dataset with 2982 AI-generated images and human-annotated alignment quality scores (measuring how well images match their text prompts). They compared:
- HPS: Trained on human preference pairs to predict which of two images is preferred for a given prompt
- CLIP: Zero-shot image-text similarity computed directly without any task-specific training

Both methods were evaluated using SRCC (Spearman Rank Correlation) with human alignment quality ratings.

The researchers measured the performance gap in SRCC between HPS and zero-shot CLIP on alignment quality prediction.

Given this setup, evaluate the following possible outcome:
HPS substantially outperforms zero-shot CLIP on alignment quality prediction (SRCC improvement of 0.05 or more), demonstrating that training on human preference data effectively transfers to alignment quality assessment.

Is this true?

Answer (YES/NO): YES